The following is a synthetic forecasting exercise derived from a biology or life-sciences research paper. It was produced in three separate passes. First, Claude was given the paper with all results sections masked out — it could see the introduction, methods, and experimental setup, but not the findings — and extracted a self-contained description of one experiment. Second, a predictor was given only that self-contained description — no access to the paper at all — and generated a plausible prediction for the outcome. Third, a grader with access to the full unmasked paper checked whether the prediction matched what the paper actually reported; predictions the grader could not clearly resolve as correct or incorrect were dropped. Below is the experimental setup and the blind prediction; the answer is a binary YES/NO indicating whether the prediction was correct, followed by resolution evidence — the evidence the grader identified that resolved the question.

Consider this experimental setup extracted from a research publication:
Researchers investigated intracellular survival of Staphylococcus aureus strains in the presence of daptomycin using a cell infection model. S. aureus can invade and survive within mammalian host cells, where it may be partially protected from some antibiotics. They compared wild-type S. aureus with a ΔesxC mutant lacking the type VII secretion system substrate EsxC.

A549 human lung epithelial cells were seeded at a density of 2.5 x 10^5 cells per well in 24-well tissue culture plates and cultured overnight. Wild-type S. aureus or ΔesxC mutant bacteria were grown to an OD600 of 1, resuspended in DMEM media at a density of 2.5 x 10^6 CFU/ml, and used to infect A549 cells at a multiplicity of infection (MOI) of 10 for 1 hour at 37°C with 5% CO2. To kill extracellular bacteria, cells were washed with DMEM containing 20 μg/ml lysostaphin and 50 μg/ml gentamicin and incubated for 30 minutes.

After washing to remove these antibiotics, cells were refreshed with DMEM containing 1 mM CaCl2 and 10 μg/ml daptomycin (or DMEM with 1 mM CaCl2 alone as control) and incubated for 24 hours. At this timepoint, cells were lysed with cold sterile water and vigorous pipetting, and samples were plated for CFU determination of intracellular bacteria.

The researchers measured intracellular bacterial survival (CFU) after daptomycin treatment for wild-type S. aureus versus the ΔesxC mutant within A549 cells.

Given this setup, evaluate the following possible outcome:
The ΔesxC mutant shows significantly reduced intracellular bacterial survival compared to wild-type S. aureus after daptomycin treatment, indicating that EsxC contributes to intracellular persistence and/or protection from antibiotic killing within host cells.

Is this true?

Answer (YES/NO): YES